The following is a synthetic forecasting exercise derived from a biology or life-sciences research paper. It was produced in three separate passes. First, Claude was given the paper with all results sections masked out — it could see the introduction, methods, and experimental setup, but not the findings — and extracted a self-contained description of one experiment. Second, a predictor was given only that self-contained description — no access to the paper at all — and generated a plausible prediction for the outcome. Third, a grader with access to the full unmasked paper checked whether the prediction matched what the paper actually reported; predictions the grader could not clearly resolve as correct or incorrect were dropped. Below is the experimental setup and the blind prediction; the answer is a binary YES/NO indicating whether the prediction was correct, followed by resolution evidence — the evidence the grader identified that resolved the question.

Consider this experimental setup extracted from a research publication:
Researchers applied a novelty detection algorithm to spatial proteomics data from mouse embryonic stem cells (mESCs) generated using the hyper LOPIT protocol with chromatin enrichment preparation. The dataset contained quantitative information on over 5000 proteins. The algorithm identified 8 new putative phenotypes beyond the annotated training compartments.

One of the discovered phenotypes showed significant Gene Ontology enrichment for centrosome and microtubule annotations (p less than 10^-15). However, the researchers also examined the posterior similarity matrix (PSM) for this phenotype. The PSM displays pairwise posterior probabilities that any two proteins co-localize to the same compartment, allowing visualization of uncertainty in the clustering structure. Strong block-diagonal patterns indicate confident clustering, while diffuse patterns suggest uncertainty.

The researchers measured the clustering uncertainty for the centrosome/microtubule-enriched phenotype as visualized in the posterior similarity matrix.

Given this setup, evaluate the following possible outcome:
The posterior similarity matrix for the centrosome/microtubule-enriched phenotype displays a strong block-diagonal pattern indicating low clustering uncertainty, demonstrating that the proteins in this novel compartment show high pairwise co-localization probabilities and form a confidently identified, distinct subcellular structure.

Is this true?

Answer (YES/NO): NO